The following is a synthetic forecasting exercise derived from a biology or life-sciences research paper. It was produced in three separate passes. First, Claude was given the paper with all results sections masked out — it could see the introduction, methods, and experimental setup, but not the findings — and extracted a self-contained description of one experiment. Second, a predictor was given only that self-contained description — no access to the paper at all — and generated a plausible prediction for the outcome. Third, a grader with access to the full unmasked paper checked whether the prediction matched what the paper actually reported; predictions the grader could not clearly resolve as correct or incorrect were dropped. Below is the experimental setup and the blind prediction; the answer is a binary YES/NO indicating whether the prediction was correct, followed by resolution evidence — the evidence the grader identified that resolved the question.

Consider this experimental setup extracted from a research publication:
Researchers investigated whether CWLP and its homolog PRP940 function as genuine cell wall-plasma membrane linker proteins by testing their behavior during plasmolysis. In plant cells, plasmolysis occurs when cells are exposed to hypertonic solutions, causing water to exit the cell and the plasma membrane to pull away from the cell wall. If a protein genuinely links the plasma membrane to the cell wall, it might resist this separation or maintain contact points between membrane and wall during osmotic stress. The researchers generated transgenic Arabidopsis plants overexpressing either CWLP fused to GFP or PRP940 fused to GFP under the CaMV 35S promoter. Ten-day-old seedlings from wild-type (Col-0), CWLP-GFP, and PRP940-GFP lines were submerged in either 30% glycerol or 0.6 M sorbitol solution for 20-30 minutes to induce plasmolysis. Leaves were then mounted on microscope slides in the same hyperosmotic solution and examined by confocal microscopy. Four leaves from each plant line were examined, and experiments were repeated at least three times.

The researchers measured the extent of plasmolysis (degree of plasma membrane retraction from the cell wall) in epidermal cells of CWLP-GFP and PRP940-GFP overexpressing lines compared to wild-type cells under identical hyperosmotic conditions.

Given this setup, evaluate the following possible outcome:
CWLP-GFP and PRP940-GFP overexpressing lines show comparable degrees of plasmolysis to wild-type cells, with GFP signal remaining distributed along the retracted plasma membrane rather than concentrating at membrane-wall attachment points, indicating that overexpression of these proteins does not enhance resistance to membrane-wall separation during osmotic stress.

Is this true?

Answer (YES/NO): NO